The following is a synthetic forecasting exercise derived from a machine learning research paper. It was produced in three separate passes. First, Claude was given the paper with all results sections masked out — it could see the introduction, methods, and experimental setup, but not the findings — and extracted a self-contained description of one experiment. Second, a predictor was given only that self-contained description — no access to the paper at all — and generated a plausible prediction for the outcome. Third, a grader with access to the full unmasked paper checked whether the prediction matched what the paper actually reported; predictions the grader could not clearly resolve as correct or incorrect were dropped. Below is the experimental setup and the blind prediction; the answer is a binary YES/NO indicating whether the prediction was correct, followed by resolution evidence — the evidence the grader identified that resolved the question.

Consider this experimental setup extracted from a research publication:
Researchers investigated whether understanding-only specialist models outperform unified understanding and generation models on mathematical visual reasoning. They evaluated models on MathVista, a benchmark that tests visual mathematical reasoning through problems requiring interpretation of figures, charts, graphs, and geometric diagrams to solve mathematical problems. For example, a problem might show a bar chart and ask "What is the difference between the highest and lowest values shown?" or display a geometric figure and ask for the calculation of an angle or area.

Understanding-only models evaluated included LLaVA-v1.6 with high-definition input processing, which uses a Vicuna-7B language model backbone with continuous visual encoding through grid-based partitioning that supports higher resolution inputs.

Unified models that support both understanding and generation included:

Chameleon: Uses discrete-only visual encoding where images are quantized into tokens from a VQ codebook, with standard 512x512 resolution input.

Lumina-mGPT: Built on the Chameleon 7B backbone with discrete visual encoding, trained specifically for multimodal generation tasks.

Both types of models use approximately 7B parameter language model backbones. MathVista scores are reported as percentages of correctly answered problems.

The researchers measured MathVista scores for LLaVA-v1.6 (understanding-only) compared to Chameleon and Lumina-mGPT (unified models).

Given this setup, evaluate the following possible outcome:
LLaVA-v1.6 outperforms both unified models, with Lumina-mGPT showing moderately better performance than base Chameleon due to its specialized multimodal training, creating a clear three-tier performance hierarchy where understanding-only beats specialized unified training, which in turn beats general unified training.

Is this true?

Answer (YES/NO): YES